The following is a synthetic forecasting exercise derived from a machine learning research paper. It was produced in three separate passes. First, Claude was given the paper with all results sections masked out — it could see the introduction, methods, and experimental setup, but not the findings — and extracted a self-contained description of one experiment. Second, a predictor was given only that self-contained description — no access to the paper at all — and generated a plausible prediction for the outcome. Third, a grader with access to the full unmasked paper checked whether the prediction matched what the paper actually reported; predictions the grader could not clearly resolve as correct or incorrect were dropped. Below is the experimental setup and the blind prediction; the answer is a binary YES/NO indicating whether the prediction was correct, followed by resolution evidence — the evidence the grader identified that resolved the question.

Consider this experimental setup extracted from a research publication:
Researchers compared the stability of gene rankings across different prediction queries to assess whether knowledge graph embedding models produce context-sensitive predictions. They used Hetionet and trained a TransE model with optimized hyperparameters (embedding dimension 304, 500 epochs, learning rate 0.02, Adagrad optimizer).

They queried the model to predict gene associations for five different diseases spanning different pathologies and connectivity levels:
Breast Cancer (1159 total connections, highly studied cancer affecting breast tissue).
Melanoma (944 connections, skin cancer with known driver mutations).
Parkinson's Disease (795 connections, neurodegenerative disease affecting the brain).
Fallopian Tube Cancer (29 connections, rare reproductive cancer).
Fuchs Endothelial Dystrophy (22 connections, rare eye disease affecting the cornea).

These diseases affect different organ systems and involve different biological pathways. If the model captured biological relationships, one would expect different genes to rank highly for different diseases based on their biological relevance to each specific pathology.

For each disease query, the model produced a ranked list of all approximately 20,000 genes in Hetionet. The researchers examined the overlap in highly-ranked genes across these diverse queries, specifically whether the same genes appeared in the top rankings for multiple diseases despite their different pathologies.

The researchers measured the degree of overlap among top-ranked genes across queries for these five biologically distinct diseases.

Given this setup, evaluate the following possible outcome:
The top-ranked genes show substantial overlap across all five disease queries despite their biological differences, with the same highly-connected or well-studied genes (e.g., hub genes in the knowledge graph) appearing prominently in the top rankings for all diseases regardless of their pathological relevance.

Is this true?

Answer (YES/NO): YES